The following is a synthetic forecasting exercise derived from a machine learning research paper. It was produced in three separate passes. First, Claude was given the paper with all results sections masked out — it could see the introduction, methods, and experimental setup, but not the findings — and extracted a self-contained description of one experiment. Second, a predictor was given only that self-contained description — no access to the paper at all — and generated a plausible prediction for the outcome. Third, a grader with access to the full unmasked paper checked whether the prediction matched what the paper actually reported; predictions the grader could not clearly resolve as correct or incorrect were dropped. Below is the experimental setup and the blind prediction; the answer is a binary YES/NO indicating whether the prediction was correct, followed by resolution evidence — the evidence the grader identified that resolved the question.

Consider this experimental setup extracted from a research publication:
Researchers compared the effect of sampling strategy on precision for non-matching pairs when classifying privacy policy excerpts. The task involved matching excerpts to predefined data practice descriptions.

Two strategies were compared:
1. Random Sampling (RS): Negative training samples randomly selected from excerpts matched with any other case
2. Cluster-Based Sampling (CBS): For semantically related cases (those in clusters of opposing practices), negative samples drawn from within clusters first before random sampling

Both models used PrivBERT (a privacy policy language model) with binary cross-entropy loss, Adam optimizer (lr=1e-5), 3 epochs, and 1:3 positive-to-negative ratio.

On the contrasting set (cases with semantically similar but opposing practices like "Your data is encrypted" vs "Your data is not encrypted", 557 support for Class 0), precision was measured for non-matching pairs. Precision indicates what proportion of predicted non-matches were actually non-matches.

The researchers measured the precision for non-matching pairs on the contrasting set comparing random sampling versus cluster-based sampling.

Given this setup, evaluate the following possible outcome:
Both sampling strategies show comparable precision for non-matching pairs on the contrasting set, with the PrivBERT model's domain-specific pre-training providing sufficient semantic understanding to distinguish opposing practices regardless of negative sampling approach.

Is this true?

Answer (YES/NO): YES